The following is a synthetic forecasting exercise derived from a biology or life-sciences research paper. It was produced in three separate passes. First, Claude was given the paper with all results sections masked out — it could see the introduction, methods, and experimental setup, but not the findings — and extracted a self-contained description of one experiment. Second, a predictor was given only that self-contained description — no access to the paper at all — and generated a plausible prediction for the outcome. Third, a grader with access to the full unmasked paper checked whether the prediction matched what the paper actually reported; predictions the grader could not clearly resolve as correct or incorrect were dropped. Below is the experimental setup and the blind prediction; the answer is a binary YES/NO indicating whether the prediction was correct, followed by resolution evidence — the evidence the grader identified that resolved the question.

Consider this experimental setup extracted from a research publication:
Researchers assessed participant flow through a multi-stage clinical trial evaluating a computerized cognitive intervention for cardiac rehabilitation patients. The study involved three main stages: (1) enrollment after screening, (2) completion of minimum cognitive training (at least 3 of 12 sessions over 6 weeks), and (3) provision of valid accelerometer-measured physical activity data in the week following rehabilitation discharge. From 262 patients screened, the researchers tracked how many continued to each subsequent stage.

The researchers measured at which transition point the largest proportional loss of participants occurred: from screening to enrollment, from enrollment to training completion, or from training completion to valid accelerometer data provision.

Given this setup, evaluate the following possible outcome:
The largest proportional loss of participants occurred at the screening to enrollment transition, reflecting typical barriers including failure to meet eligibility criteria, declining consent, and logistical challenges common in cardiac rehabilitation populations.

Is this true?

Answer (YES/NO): YES